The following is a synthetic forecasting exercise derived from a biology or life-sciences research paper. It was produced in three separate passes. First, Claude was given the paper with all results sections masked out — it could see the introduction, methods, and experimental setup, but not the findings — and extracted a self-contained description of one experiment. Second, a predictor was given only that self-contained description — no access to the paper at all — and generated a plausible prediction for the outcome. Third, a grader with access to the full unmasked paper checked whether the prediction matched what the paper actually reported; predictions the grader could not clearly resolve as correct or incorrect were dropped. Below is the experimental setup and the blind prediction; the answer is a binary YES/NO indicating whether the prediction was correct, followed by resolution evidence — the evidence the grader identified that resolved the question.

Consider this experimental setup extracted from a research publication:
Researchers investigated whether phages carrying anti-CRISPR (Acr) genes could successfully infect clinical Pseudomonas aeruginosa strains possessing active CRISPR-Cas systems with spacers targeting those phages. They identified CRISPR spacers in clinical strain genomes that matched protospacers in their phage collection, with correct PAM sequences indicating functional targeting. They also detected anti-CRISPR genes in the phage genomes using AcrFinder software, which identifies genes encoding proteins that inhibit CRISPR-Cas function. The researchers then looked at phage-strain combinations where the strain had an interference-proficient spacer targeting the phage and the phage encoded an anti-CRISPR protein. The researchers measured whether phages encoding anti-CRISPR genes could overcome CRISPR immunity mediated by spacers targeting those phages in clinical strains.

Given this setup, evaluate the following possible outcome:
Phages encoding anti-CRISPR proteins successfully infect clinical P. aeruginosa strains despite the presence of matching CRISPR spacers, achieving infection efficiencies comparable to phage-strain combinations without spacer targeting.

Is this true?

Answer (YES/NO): NO